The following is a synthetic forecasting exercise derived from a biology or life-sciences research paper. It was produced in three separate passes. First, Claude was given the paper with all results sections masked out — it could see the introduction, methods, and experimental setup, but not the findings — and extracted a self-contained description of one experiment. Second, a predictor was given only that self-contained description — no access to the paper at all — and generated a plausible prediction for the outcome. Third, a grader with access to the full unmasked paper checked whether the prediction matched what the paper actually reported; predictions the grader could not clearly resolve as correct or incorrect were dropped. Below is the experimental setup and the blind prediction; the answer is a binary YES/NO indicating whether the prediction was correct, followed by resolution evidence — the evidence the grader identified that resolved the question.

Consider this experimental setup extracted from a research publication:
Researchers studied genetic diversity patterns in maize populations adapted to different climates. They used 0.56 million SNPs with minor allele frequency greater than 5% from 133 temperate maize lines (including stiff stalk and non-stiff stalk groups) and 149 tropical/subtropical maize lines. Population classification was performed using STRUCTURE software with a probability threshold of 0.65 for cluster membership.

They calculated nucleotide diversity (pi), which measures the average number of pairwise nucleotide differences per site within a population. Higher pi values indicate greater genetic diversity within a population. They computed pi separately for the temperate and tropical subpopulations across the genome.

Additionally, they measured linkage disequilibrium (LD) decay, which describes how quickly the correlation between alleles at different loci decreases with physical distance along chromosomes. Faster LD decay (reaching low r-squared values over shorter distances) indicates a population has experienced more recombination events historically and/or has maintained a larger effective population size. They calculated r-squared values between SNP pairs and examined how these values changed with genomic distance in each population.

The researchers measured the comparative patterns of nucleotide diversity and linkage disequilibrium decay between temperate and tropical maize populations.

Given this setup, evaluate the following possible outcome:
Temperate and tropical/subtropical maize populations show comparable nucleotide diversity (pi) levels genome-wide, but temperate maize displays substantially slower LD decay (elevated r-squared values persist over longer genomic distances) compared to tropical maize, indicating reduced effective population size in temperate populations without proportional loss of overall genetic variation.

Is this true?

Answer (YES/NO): NO